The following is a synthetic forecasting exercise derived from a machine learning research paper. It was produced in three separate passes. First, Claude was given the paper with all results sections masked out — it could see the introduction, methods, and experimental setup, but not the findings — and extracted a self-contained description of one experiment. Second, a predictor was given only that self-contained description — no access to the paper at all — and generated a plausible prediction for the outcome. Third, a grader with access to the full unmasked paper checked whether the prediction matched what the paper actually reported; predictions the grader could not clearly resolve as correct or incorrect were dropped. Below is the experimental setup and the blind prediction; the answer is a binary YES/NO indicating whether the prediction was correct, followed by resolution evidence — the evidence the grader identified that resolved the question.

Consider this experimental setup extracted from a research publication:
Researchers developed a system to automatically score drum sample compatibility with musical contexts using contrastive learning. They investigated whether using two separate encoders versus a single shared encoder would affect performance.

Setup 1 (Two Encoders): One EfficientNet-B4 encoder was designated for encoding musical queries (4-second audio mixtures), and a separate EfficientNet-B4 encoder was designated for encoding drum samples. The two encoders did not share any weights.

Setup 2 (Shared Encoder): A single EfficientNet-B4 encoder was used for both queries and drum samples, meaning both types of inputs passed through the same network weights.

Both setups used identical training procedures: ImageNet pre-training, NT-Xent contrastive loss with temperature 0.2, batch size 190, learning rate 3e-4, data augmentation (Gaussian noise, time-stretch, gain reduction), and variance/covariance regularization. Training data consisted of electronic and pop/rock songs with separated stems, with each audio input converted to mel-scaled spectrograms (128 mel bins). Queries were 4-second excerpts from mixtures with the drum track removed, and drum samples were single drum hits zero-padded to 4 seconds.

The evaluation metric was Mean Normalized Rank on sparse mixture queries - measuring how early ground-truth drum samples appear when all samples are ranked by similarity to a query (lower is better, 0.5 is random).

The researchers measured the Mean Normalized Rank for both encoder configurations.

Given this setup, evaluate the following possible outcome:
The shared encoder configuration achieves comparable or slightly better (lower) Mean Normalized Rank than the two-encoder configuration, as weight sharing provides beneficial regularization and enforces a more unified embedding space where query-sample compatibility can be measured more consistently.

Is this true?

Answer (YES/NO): NO